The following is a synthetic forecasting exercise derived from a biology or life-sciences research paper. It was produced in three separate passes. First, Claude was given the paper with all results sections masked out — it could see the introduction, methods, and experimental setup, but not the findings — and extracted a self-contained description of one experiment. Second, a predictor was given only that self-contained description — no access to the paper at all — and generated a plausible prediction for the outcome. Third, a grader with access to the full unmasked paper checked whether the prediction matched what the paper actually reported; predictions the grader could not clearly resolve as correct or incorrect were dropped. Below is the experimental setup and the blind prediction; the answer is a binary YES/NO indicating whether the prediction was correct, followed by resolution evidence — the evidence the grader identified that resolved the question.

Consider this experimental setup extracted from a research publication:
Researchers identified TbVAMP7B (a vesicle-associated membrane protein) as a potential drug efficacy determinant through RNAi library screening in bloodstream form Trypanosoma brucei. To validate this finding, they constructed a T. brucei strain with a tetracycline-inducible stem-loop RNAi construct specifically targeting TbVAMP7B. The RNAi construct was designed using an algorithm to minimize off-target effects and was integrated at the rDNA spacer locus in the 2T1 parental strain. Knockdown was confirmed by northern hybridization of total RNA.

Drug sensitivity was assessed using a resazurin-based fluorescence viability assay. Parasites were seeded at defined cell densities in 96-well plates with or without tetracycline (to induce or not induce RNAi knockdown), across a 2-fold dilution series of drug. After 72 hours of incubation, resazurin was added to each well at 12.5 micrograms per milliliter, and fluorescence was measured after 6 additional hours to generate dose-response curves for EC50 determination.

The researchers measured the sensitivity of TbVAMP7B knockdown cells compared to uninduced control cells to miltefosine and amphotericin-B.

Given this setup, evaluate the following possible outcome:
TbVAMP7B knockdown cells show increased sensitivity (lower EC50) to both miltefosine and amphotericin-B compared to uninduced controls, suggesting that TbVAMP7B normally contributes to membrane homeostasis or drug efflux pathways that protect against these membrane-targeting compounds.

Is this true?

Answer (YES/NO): NO